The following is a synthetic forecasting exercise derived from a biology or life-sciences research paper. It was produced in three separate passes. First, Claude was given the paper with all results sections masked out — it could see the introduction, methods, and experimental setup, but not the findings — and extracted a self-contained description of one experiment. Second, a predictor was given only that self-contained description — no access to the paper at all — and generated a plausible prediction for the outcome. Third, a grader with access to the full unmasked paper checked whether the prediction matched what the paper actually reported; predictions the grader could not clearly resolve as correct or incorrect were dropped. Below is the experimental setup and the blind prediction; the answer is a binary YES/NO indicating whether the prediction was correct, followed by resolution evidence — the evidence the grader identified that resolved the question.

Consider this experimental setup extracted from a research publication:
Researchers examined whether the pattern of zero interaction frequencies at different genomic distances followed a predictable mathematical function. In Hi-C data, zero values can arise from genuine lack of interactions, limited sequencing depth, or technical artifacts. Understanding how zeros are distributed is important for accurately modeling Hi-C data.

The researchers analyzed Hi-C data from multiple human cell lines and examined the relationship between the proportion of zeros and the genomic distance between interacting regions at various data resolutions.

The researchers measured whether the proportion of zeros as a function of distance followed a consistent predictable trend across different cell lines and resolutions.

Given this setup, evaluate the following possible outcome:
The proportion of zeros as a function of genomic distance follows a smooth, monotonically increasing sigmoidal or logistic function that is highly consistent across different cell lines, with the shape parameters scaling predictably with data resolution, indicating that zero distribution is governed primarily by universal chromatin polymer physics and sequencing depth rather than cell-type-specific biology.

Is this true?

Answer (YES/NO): NO